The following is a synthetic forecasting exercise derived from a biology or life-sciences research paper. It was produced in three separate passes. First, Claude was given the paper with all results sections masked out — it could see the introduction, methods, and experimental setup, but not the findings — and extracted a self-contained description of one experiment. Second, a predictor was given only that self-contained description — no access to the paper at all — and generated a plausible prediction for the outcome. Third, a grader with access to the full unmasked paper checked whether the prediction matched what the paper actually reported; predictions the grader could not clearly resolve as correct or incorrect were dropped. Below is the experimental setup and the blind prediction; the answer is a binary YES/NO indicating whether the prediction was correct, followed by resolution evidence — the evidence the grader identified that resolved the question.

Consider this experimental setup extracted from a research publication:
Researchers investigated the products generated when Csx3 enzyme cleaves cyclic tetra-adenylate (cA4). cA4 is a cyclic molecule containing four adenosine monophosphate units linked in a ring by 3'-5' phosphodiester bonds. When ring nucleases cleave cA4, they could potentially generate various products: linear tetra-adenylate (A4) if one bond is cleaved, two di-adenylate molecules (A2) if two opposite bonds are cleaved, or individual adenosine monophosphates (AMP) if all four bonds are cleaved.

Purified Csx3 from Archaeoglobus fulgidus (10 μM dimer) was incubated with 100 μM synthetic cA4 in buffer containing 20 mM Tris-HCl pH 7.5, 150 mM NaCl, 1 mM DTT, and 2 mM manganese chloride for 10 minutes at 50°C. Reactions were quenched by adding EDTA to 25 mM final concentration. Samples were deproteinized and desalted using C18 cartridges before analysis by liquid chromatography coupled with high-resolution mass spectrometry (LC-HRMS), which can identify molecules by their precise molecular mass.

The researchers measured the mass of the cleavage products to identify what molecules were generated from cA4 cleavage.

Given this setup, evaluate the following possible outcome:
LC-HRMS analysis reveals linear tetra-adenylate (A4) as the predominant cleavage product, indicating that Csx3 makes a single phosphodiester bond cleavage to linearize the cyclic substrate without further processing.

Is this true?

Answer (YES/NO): NO